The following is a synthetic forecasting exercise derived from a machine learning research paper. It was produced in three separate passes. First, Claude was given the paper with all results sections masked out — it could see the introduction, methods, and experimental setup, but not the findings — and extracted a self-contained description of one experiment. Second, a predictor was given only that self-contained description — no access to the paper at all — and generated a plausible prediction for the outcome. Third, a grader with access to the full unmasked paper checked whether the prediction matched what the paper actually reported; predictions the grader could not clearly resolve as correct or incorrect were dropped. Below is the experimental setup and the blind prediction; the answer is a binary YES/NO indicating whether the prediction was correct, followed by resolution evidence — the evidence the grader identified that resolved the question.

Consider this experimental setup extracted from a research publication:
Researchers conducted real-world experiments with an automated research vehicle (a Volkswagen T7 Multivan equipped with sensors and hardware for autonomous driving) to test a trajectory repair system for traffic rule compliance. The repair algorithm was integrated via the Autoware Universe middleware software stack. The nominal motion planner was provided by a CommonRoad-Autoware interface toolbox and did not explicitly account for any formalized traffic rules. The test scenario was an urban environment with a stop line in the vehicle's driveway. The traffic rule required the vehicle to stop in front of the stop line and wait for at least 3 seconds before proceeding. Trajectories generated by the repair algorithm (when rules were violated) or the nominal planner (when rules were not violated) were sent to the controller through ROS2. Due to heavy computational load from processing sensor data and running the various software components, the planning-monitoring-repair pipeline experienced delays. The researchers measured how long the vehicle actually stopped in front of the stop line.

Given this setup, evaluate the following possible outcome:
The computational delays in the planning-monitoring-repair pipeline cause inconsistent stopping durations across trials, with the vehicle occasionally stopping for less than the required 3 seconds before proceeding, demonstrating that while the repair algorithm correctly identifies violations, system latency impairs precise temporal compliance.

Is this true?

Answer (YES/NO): NO